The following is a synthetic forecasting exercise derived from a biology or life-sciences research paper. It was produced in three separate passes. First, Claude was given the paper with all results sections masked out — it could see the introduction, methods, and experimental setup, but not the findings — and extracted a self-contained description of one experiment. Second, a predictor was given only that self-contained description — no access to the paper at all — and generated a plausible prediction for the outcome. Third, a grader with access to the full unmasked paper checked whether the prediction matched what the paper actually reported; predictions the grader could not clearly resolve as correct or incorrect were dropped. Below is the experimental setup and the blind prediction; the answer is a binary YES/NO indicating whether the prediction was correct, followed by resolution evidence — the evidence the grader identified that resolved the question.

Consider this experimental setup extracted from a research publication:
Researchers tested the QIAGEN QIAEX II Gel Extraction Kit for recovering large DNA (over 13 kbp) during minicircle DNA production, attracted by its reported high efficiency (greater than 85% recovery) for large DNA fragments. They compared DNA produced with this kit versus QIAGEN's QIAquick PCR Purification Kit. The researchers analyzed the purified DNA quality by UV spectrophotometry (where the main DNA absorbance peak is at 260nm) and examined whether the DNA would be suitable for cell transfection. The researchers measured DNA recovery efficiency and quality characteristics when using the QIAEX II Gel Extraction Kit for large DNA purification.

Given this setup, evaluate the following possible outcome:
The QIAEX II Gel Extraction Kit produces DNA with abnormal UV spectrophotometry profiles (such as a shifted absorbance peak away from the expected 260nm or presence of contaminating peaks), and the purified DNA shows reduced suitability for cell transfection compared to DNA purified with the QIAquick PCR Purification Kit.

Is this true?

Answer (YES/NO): YES